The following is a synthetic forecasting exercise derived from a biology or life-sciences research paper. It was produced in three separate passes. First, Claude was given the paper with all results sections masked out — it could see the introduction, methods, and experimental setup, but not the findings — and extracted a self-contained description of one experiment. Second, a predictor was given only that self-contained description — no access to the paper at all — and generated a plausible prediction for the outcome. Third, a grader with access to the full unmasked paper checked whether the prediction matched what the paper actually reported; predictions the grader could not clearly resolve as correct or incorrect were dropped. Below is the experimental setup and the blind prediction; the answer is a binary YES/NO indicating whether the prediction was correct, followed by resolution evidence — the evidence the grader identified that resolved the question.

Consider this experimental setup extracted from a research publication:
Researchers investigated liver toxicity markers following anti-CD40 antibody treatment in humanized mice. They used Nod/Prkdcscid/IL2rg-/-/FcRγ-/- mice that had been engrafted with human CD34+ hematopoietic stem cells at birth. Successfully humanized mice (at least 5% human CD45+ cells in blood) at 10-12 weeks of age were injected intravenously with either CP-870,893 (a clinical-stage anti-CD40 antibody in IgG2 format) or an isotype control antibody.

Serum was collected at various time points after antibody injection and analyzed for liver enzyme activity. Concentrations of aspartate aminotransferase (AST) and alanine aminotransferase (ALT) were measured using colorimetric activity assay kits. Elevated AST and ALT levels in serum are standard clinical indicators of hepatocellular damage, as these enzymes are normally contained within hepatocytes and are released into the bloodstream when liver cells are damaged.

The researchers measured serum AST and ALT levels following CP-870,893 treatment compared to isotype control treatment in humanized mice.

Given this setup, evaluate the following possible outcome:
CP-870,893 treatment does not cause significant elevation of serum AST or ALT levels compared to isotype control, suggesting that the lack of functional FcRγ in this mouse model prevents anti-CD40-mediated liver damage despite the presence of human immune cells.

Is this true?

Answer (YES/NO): YES